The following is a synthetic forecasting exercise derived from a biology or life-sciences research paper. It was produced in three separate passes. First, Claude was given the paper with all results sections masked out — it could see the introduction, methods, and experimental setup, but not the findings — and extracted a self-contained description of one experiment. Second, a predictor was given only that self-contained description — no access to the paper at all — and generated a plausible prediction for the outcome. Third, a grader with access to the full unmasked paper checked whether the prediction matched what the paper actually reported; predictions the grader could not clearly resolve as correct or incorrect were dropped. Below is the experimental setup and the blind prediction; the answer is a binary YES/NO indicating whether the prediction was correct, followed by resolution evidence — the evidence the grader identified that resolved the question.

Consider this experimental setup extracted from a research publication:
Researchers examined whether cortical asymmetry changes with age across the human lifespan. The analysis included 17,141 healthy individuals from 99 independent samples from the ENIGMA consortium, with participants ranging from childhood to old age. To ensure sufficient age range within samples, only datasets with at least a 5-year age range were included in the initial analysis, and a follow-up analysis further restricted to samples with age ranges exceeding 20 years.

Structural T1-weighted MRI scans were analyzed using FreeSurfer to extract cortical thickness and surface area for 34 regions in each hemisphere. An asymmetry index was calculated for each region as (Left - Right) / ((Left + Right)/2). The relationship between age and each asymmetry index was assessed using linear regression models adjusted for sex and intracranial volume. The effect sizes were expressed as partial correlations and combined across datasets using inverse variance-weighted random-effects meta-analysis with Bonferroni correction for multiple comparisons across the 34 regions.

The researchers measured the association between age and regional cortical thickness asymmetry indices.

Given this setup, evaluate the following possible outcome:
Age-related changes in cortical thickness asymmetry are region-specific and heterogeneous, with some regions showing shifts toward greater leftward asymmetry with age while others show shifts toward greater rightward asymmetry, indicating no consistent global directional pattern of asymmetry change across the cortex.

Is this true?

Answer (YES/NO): NO